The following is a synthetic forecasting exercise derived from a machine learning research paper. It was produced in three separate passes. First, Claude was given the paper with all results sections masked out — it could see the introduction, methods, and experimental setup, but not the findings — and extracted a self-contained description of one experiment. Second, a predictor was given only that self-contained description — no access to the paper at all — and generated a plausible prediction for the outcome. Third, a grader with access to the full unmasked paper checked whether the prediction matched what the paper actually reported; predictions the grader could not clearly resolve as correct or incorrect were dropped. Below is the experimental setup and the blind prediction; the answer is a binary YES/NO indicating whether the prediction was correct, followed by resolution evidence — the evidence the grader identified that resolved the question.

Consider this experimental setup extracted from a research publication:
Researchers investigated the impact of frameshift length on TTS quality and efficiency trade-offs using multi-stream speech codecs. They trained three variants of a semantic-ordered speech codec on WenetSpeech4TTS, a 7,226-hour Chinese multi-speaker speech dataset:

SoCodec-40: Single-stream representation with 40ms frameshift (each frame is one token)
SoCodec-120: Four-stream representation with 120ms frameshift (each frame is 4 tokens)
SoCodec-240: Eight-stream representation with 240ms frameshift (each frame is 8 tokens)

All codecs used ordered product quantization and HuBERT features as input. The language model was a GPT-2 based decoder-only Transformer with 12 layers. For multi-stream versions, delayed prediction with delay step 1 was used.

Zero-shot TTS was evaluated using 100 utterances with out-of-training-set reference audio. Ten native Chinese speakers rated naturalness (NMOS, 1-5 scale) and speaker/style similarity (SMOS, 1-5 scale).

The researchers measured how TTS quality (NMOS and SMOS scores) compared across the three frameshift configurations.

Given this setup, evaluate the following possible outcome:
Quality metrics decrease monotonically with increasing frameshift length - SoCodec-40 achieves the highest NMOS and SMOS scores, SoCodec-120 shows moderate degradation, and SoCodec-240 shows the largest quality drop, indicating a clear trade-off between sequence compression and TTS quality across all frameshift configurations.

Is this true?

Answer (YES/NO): NO